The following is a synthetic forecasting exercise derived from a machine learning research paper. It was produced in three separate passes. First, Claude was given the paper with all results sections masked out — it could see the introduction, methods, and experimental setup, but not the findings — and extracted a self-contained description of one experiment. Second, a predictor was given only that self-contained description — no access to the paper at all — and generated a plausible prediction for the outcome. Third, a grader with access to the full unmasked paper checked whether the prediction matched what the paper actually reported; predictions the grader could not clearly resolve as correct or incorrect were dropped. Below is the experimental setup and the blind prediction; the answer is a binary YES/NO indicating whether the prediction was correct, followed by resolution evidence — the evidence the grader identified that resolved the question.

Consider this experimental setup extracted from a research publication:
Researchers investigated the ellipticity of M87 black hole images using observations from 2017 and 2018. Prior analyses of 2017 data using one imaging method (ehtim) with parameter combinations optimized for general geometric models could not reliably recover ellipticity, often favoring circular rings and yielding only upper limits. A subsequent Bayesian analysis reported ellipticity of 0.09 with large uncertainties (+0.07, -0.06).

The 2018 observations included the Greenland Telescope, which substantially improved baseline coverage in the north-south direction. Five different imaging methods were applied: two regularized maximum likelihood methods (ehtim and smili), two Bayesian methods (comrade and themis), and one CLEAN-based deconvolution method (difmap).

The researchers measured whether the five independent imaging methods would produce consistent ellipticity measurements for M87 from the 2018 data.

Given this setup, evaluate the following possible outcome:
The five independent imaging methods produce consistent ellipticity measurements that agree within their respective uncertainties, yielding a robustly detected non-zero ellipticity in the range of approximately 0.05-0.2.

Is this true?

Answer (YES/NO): YES